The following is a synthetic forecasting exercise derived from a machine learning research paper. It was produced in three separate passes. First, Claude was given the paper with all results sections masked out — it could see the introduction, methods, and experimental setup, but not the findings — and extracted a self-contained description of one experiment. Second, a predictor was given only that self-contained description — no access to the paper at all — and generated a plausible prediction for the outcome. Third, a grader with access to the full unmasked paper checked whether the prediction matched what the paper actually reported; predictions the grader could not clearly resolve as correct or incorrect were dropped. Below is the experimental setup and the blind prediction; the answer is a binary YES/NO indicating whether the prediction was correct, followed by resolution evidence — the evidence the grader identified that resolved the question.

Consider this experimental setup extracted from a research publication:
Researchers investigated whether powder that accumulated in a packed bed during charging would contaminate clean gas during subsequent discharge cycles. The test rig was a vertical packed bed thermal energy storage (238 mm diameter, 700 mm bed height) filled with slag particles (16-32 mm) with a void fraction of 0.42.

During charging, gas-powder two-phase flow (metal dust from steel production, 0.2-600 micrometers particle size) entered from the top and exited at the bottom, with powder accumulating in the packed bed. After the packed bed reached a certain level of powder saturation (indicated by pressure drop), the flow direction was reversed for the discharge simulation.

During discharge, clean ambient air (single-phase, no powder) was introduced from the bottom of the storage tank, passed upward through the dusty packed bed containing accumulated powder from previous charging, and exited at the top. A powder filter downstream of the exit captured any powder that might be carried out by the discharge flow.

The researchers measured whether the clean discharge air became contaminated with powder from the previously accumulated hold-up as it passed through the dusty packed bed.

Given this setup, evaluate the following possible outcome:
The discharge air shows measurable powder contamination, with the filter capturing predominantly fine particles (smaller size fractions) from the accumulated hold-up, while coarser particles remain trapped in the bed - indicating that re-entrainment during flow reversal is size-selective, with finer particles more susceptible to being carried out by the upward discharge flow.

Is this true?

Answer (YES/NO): NO